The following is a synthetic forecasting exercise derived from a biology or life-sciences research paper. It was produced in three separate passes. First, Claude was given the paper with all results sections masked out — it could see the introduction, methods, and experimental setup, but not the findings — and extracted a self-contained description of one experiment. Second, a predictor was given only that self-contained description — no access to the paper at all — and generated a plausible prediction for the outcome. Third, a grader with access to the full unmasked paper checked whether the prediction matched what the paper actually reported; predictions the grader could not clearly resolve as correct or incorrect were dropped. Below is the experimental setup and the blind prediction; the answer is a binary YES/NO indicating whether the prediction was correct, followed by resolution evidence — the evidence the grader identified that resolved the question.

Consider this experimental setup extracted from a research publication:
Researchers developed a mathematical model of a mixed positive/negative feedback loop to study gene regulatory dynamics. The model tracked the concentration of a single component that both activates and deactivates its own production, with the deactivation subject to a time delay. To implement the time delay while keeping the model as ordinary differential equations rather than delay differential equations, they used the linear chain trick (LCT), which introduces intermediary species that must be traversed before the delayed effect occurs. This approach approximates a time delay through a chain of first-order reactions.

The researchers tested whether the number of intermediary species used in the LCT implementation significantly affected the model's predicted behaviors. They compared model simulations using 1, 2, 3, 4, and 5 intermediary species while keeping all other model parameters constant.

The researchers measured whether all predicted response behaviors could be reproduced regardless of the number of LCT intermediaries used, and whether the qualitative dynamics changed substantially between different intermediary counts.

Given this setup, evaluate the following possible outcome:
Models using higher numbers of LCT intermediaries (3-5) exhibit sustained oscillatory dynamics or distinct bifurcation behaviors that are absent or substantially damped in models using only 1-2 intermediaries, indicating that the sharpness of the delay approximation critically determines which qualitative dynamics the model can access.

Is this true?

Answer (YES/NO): NO